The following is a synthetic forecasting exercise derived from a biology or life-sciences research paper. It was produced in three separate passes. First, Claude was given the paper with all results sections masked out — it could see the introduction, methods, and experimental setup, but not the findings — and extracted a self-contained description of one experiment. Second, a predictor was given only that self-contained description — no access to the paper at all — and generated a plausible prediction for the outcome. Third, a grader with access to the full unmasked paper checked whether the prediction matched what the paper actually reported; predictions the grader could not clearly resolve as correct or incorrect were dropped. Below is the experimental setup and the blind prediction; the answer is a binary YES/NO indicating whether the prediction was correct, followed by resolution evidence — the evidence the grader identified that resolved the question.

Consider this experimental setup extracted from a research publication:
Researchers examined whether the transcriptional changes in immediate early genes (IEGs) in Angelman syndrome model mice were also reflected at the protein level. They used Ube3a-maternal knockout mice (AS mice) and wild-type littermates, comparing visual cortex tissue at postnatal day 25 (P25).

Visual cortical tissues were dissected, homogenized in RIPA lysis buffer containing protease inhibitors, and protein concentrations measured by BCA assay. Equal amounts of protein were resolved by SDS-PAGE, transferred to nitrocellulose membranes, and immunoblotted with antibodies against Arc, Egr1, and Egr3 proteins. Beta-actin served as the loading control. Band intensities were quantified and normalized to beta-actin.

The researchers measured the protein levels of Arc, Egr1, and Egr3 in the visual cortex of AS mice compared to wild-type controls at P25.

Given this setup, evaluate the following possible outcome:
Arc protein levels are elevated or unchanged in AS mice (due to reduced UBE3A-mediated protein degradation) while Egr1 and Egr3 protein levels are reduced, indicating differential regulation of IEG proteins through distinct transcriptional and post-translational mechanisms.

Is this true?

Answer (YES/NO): NO